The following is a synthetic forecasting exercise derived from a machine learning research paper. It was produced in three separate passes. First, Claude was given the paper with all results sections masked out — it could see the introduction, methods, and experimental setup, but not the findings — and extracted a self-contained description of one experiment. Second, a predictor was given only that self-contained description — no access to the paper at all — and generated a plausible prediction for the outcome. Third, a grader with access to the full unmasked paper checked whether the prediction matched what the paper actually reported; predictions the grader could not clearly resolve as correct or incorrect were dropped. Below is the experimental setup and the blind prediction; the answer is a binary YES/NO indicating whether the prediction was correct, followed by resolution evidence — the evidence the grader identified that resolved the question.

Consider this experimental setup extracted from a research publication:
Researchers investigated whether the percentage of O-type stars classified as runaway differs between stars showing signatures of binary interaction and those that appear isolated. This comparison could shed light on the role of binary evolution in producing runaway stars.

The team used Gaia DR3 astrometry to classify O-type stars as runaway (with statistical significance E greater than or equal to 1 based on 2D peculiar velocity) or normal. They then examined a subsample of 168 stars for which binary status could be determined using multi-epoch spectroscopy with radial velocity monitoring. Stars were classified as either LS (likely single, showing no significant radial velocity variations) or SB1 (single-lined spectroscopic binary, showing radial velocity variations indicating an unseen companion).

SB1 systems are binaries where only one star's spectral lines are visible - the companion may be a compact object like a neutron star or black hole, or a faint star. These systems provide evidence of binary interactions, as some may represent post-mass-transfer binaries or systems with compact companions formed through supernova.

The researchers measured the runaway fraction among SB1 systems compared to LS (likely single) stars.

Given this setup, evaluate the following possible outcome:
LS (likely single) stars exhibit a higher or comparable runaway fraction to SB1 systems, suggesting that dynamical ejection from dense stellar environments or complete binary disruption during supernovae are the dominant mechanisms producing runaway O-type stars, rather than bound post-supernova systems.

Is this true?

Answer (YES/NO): YES